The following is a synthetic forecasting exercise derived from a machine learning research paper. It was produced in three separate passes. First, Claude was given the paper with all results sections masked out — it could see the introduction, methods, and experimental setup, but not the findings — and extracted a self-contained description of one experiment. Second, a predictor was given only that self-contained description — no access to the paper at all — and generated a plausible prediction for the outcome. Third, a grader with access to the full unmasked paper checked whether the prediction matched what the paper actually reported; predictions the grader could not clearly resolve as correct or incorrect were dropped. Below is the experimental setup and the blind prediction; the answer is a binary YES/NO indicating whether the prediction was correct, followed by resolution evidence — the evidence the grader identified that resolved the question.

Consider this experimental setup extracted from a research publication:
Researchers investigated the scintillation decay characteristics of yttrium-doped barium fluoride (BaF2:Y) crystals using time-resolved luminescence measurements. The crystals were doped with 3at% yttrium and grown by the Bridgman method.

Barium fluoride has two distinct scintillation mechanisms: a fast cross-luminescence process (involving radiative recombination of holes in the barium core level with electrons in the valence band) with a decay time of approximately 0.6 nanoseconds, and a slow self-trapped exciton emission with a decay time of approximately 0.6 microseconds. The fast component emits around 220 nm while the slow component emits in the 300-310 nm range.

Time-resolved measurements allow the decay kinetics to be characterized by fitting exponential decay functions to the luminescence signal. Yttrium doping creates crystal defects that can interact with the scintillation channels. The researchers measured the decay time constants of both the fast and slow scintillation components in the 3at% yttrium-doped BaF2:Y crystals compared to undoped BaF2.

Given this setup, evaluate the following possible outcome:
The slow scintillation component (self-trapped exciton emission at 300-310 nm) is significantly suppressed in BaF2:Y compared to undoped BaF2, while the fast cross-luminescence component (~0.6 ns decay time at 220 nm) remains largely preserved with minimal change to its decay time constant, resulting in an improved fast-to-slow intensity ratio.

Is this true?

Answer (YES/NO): YES